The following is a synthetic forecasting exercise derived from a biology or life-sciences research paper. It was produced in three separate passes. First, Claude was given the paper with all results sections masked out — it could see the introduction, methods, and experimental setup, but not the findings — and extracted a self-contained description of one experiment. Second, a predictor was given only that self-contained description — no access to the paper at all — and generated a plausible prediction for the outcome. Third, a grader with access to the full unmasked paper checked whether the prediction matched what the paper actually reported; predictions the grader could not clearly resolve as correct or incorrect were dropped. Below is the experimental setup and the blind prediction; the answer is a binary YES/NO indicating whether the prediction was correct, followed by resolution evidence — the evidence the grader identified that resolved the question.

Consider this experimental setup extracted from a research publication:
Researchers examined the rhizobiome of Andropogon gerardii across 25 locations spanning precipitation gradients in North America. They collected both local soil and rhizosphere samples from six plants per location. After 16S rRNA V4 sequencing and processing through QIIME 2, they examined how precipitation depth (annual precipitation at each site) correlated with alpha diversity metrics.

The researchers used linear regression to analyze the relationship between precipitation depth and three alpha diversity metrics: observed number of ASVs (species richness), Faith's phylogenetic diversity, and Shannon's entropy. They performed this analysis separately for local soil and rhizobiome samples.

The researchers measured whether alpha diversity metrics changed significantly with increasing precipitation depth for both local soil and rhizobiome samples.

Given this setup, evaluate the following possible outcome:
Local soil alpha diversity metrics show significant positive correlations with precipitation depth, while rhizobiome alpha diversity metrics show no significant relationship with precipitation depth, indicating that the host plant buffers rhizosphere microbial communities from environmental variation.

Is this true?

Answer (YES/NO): NO